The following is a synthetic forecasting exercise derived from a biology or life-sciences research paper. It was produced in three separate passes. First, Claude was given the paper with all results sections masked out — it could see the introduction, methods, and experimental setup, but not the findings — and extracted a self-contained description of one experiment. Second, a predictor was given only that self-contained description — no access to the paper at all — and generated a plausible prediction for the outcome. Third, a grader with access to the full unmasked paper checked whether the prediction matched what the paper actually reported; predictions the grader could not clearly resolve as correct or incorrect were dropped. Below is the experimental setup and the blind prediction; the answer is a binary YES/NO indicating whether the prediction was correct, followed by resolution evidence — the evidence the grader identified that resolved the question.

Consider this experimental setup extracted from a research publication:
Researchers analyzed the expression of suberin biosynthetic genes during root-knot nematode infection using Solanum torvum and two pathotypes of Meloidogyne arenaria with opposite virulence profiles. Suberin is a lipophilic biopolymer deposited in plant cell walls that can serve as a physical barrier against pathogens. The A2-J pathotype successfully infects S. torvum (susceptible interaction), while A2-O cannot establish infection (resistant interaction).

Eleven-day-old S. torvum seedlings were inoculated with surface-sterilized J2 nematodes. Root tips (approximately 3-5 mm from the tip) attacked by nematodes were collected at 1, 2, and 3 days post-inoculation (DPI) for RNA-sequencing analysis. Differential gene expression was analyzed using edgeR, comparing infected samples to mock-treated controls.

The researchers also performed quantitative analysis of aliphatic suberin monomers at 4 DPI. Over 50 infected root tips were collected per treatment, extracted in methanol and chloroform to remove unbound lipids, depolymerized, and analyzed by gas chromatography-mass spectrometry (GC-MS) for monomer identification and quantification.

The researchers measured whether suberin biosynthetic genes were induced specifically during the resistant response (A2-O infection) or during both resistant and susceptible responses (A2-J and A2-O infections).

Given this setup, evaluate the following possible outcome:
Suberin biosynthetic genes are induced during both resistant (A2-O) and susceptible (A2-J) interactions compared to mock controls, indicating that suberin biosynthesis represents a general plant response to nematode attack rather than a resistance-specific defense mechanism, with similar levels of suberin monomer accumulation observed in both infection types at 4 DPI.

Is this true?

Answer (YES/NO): NO